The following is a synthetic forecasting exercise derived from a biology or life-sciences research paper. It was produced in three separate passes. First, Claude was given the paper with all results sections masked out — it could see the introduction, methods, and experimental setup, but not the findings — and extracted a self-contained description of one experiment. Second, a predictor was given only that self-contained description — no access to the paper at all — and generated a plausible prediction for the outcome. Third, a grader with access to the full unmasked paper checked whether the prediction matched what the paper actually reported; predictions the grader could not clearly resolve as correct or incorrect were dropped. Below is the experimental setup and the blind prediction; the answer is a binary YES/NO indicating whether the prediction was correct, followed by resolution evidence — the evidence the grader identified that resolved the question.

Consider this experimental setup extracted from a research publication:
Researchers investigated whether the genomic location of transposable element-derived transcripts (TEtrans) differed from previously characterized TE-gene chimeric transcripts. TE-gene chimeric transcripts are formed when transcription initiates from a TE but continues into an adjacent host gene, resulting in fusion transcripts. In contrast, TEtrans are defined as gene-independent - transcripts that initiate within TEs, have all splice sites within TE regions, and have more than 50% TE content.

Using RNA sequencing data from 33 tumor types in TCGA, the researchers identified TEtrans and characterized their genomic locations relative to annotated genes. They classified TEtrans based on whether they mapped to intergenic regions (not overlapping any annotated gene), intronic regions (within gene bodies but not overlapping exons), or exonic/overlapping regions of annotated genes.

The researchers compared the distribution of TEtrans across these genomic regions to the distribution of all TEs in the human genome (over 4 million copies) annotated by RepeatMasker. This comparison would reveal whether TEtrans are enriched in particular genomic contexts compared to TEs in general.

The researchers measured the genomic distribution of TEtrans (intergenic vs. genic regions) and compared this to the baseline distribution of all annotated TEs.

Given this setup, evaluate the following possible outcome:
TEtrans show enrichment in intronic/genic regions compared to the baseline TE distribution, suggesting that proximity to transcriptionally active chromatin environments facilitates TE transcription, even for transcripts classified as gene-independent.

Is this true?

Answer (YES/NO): NO